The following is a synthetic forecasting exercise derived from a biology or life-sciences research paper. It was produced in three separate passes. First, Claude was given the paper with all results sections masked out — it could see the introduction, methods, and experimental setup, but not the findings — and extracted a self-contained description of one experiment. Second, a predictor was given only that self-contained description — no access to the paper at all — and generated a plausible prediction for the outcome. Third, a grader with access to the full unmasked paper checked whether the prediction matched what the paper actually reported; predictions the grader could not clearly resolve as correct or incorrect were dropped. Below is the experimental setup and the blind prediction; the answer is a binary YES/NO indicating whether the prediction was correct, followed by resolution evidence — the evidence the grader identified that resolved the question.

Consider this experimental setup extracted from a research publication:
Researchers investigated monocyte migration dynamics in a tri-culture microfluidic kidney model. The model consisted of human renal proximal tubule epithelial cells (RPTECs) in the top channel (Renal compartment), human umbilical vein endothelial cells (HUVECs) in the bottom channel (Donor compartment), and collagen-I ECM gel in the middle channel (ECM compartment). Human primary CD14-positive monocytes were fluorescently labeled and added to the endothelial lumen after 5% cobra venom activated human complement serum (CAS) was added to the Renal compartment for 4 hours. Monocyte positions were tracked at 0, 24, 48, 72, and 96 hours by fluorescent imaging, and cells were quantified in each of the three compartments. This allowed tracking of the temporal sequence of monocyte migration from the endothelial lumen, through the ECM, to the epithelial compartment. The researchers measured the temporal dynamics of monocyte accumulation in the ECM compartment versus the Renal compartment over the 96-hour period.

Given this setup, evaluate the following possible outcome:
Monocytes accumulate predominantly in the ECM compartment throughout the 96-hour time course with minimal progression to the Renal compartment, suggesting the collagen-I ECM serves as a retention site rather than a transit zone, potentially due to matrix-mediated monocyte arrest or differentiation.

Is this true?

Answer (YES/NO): NO